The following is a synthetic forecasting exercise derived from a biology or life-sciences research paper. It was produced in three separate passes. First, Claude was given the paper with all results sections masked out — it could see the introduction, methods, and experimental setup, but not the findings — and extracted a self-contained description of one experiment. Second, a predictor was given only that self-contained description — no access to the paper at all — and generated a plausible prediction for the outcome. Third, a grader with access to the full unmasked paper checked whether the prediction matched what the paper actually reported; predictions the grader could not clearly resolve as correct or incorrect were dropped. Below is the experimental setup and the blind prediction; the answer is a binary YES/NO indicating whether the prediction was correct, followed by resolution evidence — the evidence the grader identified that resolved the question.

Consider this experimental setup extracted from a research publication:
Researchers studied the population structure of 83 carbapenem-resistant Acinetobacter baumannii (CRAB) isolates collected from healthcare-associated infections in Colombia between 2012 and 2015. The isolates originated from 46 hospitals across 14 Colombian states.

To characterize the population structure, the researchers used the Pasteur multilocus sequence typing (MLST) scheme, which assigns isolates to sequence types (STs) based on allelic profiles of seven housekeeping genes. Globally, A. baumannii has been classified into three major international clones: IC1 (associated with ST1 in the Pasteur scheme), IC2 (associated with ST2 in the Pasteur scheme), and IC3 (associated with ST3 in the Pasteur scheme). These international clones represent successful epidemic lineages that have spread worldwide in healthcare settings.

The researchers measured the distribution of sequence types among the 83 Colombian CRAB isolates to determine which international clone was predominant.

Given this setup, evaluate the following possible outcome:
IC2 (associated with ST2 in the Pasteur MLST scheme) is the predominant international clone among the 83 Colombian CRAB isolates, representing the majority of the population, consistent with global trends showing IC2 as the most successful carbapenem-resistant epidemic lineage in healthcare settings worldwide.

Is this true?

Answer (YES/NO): NO